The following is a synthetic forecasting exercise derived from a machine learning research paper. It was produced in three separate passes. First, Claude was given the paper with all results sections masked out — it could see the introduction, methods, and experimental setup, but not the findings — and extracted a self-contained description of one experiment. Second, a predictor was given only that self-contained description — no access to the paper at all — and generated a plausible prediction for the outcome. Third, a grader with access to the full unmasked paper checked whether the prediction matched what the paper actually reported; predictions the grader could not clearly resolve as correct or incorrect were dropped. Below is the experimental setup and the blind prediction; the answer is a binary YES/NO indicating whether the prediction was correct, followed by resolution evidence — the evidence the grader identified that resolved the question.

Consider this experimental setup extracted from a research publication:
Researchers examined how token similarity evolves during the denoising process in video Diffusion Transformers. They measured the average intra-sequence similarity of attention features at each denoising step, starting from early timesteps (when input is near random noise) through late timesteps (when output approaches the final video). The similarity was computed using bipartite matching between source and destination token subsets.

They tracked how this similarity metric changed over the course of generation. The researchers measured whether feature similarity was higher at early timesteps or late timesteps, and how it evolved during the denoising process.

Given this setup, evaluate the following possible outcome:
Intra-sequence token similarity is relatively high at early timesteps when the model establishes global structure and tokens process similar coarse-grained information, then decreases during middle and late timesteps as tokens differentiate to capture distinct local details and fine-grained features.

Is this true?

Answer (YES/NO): NO